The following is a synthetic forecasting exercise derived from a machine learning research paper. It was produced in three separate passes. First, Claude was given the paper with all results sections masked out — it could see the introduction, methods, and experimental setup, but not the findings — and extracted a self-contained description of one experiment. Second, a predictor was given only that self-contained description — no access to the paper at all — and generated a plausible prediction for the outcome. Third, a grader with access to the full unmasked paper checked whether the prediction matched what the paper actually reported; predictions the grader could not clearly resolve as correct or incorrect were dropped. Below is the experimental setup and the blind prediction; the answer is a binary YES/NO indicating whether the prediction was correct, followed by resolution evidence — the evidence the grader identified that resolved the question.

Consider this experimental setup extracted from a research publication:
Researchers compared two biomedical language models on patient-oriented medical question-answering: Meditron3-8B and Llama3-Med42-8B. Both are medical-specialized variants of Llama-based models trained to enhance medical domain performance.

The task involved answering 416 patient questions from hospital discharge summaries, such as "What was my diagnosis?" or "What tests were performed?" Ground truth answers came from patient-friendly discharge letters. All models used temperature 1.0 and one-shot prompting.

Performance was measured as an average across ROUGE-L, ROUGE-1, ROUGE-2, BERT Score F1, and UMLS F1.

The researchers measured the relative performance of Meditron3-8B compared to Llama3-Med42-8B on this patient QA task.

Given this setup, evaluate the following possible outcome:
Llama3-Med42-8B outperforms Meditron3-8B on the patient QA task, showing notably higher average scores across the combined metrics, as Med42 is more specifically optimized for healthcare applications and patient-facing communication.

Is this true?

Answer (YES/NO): NO